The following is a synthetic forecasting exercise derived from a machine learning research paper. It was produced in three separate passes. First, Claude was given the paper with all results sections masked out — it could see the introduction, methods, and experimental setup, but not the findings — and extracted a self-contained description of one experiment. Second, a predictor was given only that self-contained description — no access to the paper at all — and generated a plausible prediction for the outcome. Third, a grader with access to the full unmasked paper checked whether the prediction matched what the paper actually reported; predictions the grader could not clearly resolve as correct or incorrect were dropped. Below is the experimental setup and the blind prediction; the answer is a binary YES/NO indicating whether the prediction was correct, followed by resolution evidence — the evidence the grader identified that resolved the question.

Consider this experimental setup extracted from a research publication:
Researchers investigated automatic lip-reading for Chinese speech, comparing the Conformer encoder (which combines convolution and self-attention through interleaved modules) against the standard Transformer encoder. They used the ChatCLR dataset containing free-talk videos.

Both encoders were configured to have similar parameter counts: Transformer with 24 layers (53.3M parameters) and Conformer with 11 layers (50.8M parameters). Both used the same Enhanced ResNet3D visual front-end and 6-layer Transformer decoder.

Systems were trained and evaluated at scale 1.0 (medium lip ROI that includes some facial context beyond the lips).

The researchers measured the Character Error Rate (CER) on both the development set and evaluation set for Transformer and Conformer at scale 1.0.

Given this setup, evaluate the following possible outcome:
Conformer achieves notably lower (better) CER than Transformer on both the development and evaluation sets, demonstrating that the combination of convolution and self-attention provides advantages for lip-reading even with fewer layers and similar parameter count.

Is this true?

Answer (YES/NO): NO